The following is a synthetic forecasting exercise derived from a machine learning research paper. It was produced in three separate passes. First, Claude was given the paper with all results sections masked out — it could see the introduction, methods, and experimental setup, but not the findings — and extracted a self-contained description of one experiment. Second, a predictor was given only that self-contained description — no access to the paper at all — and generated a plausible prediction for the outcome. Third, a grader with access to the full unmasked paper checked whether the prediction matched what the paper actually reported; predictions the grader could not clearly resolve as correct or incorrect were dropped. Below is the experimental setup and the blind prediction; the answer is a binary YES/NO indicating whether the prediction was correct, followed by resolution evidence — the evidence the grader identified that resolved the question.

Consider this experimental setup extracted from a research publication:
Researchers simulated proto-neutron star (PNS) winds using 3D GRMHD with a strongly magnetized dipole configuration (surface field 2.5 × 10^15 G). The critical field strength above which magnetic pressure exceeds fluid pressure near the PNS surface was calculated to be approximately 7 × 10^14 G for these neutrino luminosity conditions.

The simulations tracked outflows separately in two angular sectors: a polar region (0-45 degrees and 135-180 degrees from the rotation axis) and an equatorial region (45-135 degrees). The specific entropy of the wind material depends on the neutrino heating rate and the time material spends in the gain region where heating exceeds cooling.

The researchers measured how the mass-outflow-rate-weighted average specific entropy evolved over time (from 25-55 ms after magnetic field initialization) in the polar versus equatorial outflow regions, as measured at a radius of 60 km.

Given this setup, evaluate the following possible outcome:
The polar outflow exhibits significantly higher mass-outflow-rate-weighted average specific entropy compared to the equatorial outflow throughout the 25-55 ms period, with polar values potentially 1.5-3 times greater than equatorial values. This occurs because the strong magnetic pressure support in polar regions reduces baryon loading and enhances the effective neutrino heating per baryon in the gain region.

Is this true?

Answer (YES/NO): NO